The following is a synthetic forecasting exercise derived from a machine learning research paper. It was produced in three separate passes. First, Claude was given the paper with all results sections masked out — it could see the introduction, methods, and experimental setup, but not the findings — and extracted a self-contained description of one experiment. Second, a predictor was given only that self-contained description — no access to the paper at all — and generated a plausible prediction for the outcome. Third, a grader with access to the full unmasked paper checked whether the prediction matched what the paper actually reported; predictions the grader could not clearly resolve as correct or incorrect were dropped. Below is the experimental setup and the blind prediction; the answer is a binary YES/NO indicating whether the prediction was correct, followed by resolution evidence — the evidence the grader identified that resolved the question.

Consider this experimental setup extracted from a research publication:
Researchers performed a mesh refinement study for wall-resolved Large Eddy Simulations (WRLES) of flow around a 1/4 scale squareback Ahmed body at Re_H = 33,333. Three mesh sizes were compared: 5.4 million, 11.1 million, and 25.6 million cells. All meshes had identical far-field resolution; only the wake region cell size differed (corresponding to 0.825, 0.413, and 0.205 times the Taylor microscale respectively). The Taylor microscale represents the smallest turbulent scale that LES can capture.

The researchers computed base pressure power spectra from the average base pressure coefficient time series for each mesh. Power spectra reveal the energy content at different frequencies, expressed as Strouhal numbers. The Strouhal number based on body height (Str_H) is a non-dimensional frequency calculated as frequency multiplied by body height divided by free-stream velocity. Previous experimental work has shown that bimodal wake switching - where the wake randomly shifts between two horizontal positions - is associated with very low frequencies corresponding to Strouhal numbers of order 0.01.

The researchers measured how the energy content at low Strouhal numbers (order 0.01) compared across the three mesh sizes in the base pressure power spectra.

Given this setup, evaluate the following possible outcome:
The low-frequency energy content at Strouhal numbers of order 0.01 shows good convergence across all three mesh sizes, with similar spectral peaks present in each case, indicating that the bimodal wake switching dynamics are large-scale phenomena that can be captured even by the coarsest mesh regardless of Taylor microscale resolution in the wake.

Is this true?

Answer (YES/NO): NO